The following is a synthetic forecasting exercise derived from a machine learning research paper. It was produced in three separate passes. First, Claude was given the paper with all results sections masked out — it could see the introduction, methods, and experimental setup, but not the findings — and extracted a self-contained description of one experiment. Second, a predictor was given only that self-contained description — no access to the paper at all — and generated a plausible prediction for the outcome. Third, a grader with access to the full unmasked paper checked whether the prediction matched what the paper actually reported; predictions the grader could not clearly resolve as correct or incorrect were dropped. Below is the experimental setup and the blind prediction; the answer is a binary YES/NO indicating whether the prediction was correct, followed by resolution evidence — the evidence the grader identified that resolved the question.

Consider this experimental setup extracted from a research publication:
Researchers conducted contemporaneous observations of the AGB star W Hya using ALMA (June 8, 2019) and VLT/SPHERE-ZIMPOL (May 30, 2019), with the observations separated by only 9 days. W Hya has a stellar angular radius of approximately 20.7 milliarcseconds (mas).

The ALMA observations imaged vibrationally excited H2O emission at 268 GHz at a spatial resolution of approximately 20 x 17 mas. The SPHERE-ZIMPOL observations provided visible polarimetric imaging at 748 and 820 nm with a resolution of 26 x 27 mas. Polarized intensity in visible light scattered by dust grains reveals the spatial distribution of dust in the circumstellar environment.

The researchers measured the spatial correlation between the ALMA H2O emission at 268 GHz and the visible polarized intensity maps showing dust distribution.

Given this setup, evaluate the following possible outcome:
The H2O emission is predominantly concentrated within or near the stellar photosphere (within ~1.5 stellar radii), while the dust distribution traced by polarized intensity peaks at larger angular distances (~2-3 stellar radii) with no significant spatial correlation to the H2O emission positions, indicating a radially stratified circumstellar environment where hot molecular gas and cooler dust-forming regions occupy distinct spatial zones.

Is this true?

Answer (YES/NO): NO